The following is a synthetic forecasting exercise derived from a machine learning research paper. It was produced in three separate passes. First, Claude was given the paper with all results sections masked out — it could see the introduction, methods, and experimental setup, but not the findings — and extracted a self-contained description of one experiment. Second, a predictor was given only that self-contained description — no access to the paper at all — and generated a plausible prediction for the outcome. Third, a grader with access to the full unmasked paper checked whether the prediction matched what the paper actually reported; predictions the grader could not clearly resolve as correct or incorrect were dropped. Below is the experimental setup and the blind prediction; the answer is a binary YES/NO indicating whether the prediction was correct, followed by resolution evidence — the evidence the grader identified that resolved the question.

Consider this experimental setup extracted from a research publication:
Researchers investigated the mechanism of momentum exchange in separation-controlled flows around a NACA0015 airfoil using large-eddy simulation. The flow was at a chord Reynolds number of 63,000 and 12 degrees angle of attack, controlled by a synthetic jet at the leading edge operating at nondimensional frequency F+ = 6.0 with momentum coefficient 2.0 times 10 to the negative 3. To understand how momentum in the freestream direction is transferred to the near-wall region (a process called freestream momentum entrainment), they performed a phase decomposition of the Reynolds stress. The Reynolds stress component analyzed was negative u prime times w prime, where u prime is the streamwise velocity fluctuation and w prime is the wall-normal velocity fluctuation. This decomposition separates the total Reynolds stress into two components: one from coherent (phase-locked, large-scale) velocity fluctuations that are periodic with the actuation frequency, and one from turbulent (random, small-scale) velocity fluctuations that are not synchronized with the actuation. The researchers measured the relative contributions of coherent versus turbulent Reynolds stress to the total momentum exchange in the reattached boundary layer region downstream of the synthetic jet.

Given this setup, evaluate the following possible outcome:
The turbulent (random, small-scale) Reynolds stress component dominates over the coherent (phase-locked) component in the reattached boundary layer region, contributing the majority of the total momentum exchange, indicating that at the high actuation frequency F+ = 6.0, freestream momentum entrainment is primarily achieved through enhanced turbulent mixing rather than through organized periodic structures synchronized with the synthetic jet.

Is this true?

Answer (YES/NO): YES